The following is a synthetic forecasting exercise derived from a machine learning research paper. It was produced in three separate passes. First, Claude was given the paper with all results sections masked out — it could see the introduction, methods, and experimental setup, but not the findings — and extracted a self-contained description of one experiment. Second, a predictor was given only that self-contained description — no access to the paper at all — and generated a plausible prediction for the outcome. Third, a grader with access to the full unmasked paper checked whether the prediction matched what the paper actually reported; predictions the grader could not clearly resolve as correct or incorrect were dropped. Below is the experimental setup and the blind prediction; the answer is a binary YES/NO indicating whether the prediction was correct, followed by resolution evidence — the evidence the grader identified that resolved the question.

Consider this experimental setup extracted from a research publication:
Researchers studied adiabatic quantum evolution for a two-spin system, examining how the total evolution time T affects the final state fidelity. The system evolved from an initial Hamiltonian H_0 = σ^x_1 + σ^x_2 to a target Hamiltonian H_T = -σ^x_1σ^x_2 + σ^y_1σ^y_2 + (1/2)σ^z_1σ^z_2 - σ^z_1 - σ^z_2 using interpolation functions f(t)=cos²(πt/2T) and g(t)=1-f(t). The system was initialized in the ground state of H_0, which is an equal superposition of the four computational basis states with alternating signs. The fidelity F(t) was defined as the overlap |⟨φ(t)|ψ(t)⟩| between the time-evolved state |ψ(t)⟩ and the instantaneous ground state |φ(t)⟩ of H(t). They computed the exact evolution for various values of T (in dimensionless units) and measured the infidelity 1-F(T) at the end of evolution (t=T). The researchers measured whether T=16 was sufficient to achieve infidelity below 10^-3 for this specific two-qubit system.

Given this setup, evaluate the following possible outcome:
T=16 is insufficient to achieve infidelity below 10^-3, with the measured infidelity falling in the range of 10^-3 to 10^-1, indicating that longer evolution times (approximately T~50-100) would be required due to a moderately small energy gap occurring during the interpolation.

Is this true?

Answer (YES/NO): NO